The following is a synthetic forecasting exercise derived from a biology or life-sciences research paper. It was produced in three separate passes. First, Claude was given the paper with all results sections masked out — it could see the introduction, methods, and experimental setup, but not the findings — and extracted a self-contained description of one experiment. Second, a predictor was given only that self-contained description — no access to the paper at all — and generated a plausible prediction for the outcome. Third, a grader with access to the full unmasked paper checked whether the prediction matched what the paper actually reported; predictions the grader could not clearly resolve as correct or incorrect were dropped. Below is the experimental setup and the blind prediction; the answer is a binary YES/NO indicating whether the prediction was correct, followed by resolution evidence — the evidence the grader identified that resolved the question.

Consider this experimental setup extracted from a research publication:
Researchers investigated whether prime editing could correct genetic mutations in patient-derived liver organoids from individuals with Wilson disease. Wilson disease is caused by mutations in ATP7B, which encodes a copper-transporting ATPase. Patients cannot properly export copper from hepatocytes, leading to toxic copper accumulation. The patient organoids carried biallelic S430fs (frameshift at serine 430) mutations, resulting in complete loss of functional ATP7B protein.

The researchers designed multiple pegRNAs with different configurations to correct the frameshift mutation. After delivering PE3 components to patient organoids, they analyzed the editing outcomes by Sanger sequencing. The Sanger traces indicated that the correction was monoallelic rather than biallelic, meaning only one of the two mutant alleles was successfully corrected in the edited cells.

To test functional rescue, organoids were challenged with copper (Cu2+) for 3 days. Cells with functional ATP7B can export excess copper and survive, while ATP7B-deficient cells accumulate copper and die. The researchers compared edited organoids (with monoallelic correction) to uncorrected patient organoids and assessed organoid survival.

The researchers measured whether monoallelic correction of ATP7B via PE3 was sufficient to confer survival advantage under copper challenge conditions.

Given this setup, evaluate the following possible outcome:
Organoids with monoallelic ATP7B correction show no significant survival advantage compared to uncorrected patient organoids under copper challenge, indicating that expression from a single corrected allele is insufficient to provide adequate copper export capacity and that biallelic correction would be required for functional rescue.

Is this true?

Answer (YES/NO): NO